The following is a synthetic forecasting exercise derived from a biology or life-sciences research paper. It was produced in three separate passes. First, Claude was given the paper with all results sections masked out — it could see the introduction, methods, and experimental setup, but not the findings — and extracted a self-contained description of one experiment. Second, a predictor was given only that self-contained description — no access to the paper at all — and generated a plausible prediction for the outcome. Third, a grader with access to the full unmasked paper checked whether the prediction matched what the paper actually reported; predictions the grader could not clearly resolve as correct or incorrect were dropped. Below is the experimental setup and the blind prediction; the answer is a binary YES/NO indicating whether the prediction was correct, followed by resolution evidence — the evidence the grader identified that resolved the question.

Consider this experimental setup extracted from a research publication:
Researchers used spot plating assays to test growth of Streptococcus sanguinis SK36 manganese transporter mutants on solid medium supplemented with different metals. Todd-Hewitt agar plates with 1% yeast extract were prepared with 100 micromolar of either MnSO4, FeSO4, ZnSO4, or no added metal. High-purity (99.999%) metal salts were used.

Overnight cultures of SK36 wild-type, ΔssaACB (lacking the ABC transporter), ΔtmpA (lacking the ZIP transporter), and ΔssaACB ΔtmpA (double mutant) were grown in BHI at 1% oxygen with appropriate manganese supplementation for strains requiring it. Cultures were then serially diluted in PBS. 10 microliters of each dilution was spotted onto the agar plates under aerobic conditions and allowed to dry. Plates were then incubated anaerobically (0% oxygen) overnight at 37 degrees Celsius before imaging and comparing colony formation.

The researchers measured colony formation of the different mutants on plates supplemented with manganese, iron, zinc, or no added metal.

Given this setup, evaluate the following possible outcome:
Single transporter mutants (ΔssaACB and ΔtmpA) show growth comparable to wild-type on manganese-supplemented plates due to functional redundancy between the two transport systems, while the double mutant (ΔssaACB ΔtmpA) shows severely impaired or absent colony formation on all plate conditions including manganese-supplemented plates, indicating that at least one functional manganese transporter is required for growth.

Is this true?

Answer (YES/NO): NO